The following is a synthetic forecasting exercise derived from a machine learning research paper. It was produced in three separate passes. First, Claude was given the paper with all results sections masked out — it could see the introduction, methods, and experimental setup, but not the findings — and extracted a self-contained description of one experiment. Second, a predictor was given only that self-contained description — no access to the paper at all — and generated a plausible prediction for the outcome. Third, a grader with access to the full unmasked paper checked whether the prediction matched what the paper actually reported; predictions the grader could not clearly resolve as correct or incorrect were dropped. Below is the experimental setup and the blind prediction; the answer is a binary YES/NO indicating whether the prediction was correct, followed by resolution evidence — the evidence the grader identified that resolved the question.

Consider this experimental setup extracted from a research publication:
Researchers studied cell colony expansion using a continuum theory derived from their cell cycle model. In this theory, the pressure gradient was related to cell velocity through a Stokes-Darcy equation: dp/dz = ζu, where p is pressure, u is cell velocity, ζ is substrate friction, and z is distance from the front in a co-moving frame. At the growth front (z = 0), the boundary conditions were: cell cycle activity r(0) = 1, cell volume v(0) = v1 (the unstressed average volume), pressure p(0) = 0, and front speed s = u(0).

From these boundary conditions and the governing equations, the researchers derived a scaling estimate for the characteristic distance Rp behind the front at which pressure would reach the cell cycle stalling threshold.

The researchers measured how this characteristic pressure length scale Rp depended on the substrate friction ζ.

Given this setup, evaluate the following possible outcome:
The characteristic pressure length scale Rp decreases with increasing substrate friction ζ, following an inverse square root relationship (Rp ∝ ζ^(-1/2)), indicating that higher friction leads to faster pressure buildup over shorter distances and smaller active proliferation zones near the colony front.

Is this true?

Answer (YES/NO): YES